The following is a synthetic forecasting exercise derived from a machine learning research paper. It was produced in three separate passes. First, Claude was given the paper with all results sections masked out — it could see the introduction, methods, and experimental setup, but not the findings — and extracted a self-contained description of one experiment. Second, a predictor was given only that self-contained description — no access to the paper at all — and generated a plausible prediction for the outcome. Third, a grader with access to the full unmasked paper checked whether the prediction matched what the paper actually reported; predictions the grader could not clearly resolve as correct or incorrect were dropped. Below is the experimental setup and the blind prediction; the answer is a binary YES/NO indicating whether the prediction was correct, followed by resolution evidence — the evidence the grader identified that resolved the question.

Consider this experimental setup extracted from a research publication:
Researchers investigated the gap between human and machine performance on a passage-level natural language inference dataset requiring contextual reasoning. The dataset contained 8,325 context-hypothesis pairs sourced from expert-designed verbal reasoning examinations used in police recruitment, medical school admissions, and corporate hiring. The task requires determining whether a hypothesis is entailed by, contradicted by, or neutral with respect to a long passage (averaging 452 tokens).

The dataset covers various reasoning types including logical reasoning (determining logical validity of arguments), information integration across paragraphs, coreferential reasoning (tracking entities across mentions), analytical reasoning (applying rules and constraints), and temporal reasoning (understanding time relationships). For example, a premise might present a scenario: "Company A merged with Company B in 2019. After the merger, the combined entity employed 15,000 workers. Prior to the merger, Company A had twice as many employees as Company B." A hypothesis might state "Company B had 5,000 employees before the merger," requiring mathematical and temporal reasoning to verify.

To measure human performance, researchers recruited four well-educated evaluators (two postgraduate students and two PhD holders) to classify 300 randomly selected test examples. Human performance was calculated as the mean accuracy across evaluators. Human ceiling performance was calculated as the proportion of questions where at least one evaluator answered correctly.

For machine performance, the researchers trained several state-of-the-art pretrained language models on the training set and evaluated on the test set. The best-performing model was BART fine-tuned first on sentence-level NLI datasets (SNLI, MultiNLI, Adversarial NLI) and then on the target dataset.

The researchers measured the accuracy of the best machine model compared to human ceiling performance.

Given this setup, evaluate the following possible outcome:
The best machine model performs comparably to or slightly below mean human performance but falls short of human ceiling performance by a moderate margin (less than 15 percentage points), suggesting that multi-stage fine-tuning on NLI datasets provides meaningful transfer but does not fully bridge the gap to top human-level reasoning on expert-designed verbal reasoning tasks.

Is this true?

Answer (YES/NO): NO